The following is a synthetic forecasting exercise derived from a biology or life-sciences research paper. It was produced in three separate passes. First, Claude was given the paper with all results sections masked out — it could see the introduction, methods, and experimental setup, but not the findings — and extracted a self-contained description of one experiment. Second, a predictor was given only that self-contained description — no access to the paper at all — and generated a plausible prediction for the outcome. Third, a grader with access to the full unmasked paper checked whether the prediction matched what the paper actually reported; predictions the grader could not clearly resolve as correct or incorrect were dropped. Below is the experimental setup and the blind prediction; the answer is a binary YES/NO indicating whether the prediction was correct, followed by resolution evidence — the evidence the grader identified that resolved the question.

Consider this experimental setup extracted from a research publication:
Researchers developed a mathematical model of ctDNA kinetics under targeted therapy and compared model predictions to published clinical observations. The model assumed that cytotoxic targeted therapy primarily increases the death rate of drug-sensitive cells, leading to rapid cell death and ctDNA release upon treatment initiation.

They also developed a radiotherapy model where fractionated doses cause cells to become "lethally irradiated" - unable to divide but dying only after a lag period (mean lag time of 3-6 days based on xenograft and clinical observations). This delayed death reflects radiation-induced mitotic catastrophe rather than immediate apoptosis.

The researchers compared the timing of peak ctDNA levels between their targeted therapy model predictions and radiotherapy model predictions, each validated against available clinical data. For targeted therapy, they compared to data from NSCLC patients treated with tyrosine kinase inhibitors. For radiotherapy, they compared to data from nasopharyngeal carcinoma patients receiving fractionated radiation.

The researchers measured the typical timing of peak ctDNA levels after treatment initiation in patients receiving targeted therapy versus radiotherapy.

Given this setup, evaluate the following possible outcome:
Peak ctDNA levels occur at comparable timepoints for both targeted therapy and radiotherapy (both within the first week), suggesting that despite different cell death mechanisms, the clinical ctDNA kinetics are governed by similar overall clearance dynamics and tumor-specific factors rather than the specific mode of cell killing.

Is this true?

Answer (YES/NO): NO